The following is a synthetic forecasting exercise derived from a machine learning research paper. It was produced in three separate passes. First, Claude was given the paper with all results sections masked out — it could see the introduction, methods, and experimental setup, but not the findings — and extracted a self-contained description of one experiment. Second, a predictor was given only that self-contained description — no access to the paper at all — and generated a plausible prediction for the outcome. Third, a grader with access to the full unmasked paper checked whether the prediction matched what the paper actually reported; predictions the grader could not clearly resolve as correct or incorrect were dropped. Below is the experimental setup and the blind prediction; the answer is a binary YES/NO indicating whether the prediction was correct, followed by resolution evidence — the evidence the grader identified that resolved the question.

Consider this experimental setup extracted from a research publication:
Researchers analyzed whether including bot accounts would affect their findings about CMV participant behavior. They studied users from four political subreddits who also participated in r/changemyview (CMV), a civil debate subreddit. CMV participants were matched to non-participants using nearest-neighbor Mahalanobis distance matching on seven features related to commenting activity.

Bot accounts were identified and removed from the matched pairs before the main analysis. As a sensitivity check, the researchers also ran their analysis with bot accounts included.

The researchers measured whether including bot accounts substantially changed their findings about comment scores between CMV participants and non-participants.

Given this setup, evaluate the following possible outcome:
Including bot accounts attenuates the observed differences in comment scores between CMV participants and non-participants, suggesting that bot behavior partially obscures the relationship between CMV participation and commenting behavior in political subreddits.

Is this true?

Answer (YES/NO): NO